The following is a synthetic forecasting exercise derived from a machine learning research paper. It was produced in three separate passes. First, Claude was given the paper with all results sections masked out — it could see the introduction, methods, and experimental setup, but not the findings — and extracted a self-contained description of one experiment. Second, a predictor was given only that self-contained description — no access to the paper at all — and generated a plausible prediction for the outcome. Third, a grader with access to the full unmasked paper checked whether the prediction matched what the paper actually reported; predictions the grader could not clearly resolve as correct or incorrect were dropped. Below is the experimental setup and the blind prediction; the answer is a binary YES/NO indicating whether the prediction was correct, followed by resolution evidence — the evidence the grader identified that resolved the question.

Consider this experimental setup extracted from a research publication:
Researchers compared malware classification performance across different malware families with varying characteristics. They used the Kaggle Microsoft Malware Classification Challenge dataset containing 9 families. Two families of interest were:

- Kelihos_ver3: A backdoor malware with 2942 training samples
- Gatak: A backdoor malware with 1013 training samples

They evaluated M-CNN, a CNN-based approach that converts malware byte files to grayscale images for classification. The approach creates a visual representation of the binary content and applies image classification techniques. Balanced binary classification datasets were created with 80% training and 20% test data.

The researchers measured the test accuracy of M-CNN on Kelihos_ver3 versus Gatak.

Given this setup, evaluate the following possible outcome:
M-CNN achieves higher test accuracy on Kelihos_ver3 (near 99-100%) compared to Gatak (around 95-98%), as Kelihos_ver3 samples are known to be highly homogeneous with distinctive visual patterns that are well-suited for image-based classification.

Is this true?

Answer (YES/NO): NO